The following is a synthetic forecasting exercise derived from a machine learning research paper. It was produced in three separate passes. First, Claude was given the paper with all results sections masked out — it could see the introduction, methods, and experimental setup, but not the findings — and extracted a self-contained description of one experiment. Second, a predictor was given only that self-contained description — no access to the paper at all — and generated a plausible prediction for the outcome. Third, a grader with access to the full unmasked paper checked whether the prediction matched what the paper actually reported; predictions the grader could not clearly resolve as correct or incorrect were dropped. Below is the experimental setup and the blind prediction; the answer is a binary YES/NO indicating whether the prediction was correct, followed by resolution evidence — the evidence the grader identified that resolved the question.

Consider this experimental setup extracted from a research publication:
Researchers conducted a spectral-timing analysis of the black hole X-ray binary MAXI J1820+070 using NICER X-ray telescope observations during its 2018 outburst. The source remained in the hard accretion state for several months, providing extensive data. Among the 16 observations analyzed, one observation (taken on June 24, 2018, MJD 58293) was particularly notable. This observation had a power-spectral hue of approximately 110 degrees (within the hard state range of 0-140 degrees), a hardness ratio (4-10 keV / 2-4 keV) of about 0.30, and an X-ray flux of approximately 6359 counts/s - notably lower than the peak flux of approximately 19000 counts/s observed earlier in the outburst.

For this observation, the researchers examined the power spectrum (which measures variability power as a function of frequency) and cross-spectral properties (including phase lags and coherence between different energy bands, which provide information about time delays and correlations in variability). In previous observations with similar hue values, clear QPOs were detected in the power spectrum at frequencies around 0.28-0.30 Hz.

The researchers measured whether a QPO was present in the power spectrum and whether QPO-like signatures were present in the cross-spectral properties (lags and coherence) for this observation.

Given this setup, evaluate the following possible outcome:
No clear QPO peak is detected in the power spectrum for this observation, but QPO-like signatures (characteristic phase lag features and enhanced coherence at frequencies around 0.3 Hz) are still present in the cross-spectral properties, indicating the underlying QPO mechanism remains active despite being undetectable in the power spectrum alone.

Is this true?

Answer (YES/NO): NO